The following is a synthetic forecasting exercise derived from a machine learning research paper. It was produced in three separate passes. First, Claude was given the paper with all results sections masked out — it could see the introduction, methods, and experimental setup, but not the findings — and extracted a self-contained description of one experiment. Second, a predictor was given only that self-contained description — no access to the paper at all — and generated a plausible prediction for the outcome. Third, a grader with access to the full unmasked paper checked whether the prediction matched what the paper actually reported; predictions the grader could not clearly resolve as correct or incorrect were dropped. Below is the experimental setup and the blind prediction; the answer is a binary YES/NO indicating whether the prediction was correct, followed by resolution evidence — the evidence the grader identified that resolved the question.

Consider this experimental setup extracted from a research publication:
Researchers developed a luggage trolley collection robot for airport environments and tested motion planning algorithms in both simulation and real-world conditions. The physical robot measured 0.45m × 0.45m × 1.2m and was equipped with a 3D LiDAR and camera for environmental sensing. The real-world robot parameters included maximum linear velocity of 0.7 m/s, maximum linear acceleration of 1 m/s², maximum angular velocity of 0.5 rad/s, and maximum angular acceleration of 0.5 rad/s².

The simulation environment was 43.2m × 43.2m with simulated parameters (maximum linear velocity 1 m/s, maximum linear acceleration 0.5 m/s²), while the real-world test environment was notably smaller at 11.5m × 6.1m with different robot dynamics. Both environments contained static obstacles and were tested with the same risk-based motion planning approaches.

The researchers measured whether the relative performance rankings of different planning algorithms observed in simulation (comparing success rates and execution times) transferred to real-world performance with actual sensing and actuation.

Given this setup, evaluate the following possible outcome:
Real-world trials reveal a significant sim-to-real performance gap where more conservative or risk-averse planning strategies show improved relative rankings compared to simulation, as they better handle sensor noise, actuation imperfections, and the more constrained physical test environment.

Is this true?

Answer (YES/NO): NO